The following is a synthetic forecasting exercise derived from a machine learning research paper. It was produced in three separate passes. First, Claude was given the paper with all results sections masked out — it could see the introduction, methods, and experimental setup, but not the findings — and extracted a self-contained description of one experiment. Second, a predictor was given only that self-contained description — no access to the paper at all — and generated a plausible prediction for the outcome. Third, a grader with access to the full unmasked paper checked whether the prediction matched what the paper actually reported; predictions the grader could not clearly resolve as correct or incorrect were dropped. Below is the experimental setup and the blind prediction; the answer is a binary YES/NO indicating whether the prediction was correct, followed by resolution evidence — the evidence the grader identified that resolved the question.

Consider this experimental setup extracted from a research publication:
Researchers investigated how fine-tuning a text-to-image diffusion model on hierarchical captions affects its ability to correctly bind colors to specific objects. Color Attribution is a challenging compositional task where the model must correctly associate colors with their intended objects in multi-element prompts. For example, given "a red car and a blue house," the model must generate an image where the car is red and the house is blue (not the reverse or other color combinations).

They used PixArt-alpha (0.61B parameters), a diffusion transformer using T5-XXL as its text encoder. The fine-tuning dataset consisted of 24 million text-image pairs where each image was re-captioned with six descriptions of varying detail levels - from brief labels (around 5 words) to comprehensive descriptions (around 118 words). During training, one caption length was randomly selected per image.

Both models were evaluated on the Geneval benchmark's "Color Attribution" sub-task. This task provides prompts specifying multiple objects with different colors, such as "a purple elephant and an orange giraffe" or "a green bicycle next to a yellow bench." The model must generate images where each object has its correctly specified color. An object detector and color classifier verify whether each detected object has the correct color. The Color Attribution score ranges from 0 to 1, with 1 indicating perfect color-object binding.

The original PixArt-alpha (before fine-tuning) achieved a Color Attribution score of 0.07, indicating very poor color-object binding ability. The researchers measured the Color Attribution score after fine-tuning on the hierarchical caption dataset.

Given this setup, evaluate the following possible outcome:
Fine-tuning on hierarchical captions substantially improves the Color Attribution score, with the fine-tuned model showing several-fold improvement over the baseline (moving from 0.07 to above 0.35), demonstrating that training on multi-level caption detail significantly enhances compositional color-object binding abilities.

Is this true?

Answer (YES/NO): YES